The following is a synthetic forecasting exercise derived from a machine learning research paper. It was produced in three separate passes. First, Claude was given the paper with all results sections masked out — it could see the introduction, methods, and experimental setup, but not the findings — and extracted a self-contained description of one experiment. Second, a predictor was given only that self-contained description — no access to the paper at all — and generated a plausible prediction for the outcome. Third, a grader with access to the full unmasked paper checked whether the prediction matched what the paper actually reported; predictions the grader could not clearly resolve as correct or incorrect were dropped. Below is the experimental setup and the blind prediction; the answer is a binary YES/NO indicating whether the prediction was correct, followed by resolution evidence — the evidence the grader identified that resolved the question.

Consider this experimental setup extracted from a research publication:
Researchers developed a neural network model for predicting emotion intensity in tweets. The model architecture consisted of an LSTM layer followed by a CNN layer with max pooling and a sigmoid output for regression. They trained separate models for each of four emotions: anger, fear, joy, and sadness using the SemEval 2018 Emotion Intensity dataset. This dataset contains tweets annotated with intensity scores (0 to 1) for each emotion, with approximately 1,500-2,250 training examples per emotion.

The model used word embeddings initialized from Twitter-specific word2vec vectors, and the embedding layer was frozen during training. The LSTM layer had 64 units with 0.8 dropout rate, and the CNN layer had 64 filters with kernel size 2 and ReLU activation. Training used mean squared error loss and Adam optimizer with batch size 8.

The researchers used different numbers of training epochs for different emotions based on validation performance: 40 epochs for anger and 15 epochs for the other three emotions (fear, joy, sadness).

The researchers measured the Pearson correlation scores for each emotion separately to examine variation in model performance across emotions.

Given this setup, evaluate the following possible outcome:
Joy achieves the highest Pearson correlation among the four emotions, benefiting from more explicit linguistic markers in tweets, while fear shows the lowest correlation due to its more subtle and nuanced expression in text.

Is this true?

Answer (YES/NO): NO